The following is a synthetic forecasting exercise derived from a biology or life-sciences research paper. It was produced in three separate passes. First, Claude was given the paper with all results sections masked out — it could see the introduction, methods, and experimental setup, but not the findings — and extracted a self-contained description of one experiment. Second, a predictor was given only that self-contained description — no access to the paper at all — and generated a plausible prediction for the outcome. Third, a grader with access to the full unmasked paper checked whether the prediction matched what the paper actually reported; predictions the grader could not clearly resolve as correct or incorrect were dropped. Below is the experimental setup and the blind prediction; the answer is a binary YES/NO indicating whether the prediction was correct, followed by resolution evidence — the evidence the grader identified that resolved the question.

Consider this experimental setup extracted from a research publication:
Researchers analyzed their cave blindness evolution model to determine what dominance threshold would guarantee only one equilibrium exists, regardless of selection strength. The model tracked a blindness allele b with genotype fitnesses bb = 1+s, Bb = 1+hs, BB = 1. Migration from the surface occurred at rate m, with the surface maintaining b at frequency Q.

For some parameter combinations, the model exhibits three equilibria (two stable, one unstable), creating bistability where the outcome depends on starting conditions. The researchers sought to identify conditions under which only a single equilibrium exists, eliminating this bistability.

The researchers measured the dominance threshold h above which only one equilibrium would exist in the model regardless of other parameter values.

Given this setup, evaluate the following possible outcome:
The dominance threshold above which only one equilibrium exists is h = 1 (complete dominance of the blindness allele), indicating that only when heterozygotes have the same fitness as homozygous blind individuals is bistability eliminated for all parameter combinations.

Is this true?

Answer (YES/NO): NO